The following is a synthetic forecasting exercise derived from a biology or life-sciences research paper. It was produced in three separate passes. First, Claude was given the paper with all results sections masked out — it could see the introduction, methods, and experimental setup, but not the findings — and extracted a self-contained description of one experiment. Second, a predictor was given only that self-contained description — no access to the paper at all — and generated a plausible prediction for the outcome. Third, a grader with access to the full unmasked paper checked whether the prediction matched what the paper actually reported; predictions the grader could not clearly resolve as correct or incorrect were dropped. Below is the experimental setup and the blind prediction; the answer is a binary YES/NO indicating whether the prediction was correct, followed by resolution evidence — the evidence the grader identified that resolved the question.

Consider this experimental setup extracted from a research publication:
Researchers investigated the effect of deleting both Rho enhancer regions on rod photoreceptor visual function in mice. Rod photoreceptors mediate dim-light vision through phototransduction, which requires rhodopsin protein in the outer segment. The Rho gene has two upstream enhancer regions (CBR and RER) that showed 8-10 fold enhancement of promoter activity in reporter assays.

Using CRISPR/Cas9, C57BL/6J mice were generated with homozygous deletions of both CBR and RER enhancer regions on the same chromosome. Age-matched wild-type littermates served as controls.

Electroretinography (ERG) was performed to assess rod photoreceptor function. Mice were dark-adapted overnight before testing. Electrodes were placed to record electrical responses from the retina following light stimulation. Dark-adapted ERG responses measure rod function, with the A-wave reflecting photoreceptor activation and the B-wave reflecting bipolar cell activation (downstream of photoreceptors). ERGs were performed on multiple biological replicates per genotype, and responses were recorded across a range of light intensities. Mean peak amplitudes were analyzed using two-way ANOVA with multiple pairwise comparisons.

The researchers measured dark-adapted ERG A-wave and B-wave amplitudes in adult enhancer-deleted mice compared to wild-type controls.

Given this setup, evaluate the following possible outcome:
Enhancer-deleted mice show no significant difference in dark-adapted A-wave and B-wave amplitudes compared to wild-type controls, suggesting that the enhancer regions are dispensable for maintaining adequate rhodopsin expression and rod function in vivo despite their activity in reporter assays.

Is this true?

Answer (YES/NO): NO